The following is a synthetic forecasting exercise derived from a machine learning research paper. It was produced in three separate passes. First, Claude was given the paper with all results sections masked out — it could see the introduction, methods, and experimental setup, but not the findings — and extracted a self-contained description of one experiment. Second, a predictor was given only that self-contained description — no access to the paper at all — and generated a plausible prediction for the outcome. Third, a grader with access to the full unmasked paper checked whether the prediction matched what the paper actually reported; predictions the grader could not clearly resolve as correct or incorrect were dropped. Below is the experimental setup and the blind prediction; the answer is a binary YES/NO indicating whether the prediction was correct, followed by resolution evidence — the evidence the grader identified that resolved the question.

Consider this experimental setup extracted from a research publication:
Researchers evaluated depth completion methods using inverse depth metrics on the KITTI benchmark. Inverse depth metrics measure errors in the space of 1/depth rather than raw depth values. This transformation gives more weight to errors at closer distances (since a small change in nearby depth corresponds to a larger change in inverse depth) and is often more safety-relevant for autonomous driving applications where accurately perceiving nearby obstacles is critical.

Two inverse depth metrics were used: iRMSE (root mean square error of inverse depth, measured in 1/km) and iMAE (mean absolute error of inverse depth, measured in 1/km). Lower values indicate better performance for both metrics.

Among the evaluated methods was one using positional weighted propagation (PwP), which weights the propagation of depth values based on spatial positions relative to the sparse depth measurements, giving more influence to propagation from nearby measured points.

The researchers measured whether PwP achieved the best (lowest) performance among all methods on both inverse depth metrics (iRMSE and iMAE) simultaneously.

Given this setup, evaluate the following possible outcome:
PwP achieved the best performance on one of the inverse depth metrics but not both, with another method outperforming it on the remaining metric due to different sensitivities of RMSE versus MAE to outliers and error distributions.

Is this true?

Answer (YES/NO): YES